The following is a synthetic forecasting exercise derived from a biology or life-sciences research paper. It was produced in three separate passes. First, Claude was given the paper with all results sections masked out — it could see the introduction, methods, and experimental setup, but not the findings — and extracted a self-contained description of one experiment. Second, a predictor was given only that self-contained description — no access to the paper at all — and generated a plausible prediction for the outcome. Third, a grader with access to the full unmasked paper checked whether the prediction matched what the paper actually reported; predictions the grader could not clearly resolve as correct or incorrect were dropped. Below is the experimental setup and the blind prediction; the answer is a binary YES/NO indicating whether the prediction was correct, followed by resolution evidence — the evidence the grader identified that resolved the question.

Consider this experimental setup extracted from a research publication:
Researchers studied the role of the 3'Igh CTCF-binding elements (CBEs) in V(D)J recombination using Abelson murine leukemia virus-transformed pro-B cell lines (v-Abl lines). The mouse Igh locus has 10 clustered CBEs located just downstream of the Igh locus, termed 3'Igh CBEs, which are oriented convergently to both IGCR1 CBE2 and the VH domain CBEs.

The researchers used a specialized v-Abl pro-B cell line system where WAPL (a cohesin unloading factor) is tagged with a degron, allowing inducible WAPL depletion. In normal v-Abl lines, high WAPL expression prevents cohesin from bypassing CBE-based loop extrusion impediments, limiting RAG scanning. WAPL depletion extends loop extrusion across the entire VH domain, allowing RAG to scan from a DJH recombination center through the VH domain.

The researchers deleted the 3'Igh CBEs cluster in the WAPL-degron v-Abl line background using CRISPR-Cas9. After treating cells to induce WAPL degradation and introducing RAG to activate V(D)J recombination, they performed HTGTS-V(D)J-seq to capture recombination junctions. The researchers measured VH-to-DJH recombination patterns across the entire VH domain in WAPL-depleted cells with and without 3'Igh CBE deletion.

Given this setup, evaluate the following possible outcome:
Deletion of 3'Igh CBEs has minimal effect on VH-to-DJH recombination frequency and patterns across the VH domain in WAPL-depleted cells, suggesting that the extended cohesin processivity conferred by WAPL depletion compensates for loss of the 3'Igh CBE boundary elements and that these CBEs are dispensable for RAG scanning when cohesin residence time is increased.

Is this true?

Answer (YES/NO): NO